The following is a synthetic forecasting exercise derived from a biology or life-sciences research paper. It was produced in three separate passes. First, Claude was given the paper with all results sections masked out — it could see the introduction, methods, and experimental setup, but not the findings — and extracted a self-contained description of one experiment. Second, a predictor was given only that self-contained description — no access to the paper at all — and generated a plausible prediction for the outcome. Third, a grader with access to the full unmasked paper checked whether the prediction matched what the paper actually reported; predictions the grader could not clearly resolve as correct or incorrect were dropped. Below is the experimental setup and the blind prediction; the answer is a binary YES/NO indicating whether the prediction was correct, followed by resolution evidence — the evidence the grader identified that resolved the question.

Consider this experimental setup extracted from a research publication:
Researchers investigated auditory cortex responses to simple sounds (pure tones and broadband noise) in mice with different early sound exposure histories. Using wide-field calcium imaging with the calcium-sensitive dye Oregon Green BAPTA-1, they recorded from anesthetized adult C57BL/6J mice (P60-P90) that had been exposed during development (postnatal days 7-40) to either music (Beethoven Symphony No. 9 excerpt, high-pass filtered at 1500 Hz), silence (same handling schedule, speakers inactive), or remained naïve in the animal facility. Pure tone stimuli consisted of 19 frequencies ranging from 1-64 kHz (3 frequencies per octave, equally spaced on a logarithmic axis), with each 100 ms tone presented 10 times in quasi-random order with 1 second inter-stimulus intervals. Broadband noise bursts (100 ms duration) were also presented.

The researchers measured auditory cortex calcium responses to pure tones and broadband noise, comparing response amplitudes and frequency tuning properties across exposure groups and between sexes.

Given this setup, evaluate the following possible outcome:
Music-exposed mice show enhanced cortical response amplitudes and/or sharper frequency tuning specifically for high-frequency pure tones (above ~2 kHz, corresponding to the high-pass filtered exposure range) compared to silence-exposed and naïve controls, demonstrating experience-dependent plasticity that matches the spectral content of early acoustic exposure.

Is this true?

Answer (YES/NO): NO